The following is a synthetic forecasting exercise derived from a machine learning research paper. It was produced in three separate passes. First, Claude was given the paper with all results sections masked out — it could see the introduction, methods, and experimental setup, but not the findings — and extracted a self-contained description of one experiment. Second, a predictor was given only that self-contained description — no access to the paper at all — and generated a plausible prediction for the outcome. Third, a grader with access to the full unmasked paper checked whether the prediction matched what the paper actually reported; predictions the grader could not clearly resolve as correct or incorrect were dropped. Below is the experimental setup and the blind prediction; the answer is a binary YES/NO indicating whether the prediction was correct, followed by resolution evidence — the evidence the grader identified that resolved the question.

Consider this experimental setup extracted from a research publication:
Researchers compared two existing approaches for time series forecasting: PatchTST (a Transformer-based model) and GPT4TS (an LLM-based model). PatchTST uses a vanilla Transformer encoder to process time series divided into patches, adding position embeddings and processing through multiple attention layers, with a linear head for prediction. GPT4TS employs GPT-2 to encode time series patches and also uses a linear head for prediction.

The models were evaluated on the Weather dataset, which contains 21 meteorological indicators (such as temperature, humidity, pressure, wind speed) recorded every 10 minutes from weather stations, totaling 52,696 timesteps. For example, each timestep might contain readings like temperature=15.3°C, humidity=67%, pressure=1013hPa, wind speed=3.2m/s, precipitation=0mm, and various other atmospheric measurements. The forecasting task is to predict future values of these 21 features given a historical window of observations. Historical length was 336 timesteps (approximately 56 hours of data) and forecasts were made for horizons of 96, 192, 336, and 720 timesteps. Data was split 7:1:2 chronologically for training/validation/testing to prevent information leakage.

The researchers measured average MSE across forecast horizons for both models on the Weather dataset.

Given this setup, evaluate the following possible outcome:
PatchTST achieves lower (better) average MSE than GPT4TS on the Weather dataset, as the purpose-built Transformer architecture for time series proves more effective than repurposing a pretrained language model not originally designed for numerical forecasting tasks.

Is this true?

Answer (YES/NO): YES